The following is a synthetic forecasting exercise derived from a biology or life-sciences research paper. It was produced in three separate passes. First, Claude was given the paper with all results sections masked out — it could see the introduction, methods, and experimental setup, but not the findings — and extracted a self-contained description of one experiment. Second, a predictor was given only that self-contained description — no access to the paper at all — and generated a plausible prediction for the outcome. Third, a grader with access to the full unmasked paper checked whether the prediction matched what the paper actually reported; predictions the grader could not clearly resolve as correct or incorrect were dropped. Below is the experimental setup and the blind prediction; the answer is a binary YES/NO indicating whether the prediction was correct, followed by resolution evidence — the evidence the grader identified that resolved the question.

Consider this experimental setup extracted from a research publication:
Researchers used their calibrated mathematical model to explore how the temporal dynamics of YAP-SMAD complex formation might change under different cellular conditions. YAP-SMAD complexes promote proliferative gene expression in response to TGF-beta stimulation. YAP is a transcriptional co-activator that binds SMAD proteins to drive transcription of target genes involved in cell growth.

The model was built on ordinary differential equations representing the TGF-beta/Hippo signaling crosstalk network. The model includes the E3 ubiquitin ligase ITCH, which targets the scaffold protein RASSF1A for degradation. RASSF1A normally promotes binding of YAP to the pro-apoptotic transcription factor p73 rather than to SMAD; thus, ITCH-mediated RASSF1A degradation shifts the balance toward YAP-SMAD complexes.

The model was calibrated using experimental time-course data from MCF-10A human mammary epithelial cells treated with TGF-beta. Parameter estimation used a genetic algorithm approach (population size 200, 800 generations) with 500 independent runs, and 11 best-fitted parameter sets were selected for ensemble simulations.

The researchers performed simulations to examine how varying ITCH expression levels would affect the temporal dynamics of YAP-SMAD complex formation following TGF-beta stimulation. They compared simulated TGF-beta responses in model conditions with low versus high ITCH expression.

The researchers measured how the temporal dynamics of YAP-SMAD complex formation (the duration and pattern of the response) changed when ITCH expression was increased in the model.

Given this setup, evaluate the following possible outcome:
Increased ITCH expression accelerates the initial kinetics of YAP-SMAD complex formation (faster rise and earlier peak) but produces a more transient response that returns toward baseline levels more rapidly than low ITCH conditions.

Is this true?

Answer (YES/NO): NO